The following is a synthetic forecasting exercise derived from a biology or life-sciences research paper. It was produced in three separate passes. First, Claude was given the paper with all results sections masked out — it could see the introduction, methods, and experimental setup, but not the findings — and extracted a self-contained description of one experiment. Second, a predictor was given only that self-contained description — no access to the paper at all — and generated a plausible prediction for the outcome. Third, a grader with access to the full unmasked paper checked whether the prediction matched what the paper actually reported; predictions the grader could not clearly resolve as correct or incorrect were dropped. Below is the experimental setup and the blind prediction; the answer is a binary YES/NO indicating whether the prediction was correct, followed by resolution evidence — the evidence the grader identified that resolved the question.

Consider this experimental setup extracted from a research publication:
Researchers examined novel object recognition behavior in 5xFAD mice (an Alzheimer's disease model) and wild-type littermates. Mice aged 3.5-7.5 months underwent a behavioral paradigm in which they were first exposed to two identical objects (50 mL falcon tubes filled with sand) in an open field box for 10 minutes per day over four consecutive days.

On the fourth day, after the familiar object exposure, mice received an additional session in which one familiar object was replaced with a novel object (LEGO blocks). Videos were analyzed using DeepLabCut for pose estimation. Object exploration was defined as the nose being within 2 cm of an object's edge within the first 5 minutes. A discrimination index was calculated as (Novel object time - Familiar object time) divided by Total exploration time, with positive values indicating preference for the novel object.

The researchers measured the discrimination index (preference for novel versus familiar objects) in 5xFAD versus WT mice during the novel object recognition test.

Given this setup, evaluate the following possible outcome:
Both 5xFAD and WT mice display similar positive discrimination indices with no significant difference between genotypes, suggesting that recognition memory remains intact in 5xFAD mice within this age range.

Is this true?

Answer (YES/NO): YES